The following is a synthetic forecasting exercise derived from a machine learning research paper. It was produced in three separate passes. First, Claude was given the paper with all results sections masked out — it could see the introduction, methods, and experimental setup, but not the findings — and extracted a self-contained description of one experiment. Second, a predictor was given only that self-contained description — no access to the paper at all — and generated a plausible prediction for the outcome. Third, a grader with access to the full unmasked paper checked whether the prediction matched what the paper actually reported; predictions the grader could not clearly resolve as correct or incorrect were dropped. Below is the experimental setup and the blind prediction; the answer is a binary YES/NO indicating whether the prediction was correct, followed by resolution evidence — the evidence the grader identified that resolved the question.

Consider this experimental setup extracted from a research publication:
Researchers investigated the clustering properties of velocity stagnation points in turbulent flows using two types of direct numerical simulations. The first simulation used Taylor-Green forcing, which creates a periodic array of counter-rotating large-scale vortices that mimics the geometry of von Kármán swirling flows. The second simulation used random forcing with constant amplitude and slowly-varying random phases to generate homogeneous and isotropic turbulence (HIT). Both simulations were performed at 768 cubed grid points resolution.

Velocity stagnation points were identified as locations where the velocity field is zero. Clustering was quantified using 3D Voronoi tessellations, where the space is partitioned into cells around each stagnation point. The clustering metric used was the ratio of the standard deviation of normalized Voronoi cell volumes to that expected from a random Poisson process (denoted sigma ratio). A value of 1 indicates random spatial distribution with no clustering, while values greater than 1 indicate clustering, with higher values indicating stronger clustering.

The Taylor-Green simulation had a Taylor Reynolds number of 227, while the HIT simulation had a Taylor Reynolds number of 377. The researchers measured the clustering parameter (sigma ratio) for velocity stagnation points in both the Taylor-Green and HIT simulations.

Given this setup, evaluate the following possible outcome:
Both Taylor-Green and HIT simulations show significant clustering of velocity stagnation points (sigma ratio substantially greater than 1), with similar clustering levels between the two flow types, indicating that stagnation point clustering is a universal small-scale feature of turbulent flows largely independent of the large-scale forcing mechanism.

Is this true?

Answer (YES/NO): NO